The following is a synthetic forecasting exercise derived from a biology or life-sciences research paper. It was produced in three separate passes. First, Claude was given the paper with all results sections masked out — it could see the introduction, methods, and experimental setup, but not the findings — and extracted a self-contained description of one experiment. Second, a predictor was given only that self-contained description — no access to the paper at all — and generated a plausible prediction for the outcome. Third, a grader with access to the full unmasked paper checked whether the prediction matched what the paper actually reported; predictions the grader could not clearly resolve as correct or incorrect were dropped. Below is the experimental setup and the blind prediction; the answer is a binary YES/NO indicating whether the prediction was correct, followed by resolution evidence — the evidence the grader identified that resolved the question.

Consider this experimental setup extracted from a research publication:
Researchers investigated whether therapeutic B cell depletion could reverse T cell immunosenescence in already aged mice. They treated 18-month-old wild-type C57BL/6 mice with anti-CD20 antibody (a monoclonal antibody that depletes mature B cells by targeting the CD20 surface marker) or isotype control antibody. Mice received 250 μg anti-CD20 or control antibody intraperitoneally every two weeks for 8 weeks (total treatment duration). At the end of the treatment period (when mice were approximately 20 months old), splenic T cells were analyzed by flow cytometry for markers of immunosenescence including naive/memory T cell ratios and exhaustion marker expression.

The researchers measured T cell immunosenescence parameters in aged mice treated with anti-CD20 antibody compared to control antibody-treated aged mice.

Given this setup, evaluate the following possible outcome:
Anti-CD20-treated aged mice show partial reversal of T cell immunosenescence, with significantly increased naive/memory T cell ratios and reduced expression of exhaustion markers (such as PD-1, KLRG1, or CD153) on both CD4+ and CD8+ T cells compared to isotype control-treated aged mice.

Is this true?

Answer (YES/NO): NO